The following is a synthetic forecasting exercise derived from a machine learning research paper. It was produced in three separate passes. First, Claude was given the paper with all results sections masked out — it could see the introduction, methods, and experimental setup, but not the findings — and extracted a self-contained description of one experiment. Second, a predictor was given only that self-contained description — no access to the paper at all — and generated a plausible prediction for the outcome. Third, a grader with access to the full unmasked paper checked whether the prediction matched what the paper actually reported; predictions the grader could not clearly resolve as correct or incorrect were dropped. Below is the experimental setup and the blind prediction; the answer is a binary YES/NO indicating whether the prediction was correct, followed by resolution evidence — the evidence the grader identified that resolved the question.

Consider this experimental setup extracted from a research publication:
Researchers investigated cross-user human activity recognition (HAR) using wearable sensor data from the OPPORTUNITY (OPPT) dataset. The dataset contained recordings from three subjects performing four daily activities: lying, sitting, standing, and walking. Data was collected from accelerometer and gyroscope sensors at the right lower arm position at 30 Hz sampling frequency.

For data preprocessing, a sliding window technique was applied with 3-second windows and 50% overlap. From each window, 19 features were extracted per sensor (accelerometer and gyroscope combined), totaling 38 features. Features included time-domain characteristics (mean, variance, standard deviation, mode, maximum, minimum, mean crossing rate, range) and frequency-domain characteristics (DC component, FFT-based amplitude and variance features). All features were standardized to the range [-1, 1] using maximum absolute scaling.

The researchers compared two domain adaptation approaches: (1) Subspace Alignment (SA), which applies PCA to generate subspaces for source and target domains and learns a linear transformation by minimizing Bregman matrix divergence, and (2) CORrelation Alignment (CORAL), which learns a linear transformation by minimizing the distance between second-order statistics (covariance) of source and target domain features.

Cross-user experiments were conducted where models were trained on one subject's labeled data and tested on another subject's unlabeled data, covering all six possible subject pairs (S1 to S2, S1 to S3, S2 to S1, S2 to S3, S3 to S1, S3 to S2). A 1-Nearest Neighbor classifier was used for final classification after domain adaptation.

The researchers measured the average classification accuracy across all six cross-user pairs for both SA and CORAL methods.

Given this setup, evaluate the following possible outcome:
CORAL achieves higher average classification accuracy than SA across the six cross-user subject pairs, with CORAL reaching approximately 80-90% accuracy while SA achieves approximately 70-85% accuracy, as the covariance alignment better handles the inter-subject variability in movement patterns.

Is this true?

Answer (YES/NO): NO